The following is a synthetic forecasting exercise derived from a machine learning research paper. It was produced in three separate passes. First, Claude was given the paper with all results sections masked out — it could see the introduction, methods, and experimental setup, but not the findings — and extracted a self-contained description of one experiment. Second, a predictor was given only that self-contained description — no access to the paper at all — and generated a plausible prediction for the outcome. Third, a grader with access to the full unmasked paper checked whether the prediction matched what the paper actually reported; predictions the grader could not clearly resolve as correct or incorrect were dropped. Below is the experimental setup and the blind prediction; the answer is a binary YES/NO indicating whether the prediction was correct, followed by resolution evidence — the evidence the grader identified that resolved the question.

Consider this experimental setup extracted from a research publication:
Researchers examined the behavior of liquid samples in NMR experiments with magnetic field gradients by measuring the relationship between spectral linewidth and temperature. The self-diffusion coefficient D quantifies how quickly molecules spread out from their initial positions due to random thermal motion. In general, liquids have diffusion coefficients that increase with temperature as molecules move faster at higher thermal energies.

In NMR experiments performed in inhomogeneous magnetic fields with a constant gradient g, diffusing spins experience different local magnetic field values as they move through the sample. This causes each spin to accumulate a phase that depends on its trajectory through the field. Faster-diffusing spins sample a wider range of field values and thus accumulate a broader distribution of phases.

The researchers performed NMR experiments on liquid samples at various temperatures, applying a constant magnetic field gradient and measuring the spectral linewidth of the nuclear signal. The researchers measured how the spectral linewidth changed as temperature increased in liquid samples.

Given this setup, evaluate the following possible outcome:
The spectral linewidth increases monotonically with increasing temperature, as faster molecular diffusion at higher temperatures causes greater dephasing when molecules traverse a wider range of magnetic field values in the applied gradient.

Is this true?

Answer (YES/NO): YES